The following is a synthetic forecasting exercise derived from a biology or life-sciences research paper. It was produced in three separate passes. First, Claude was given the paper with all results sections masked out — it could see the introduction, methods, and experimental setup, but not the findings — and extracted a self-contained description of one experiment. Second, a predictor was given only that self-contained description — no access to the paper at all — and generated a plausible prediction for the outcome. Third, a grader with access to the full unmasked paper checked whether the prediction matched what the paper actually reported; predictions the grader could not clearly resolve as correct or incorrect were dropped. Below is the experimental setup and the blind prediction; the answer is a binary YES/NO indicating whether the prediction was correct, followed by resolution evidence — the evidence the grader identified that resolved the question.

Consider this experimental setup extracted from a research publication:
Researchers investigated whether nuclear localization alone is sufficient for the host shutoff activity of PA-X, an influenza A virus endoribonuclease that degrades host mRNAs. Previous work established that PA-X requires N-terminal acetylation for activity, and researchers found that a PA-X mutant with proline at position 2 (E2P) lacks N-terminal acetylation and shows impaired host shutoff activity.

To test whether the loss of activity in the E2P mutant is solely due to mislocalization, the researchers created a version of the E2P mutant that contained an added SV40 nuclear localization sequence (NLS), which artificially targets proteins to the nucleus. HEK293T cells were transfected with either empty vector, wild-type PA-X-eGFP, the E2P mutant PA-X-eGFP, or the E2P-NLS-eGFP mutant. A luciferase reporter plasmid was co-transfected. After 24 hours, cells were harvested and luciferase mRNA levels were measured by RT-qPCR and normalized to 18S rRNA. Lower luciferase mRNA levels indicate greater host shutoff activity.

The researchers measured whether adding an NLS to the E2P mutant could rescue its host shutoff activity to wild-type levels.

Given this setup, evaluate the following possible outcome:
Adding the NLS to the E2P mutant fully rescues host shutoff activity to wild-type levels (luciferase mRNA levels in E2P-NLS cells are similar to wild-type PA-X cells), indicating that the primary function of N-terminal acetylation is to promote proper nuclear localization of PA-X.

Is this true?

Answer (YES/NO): NO